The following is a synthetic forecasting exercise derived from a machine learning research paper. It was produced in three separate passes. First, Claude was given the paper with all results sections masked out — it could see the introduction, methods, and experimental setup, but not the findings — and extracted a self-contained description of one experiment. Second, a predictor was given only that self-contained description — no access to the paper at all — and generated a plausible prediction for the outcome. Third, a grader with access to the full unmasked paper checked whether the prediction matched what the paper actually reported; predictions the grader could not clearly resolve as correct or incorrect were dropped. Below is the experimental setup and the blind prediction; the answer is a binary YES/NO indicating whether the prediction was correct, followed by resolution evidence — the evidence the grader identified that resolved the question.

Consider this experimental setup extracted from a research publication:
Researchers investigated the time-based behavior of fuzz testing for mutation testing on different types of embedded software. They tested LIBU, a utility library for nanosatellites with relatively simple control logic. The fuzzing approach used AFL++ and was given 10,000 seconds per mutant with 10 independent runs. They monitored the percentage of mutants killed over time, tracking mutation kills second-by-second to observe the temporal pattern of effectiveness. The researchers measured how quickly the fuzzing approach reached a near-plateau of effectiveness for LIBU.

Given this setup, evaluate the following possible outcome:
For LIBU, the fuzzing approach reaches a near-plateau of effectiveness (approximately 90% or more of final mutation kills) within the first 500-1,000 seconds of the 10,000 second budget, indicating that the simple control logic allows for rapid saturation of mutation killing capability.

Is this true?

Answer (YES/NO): NO